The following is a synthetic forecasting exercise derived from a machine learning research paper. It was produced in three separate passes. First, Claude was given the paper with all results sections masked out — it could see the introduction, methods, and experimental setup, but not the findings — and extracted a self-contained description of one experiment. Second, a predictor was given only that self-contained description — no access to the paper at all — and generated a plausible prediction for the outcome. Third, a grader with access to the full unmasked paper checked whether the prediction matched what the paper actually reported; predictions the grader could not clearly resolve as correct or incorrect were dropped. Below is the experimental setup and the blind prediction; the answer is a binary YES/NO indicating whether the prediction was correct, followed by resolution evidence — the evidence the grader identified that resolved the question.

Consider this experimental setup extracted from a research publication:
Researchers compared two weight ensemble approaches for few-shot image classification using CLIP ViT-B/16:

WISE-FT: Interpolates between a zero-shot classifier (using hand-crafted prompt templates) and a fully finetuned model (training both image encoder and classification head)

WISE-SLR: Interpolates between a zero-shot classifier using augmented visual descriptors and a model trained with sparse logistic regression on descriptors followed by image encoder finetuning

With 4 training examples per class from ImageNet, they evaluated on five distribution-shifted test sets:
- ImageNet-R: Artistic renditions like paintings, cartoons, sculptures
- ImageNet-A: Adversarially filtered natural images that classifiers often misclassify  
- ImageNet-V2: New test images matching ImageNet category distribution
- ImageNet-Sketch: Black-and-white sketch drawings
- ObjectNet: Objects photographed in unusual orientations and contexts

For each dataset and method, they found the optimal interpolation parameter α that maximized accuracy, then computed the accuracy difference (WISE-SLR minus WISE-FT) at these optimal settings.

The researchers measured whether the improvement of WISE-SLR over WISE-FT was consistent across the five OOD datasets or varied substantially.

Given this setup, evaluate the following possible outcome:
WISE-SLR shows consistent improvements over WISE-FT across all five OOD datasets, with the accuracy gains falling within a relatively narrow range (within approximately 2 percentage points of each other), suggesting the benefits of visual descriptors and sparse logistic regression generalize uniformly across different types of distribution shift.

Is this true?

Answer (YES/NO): NO